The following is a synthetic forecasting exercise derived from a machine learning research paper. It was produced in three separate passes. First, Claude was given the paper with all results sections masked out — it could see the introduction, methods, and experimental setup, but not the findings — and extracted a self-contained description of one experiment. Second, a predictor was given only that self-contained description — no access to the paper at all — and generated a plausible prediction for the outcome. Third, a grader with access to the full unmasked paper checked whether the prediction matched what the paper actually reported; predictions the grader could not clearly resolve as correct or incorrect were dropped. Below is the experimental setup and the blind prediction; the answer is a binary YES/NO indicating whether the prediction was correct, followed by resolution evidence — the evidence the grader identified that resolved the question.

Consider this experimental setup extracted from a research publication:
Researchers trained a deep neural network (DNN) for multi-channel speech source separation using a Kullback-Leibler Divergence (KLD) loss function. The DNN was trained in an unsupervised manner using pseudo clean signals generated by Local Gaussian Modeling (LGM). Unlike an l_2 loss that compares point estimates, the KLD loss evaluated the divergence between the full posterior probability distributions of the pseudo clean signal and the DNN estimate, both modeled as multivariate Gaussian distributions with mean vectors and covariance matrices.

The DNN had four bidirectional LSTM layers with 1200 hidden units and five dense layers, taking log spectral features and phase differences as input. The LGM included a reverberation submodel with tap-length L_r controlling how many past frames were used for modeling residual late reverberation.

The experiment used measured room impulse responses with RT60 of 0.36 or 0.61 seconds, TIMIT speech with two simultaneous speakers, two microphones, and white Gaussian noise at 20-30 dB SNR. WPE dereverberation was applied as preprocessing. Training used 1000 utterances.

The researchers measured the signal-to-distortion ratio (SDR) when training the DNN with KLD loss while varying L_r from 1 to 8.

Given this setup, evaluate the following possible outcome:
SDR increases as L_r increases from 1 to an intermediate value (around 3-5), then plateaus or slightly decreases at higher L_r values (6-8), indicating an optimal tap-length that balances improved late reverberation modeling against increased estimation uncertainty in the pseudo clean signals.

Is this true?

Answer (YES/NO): NO